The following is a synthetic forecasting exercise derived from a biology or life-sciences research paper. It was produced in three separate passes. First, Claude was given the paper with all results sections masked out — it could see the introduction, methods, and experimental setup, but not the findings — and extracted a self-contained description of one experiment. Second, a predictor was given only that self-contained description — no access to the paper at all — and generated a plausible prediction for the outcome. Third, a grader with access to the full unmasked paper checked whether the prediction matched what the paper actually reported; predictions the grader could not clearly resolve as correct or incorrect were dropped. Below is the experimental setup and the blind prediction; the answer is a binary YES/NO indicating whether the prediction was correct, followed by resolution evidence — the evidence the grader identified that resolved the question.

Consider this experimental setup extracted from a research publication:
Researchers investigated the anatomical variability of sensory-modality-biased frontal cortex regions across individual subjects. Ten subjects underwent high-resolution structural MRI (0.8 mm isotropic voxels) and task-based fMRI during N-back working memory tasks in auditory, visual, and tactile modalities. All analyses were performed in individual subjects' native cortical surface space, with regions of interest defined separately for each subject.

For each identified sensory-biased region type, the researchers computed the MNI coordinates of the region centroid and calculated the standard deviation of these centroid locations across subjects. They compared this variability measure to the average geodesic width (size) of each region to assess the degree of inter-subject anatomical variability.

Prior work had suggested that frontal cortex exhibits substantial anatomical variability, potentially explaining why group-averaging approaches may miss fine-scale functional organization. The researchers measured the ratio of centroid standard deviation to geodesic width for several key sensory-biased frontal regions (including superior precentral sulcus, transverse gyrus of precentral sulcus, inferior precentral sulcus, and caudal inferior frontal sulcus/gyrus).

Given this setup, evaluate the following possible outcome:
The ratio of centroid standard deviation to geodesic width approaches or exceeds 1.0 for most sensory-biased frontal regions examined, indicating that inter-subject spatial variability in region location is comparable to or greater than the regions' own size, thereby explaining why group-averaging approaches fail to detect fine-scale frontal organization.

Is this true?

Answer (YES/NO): YES